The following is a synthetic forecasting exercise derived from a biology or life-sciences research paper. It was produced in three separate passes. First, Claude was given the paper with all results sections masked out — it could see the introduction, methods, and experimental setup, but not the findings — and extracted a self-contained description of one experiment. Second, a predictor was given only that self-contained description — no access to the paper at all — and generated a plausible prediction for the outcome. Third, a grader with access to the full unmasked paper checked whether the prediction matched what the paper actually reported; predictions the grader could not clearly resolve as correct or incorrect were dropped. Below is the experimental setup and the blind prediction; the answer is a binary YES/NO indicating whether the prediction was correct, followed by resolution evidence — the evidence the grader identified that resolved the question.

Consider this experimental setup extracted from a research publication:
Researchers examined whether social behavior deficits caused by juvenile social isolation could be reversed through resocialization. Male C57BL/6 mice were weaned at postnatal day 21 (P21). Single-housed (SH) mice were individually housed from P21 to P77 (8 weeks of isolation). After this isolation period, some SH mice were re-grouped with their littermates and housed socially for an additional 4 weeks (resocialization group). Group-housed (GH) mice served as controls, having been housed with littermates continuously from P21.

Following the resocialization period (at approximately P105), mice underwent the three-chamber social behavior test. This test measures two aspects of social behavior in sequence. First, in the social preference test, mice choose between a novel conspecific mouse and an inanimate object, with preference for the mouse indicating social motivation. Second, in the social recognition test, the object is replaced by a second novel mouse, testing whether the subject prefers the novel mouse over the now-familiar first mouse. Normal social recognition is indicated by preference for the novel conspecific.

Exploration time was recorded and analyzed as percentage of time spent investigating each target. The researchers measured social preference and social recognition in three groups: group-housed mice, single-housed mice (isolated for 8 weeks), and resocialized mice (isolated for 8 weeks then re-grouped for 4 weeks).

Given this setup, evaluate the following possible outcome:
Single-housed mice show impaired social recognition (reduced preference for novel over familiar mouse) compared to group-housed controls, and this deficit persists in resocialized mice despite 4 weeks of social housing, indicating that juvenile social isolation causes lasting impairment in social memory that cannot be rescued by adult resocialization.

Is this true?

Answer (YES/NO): YES